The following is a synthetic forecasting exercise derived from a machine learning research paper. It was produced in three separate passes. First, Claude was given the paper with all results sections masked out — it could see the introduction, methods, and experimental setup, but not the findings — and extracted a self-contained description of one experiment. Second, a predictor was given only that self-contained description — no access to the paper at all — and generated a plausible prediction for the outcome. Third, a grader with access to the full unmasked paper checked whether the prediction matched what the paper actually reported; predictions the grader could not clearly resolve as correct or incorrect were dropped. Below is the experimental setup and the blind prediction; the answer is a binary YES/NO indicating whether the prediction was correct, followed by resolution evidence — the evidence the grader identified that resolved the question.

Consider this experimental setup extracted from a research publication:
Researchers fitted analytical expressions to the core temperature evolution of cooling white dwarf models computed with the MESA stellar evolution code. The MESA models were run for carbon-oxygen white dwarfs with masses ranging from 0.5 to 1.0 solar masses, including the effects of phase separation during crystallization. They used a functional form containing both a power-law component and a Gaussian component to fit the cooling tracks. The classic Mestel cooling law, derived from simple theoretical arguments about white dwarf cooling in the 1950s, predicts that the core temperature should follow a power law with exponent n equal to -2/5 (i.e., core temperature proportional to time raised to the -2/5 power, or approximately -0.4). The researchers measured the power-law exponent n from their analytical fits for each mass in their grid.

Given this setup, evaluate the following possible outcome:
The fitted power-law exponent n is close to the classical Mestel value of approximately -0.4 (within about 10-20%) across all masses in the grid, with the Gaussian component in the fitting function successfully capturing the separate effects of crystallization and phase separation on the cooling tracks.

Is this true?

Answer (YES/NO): NO